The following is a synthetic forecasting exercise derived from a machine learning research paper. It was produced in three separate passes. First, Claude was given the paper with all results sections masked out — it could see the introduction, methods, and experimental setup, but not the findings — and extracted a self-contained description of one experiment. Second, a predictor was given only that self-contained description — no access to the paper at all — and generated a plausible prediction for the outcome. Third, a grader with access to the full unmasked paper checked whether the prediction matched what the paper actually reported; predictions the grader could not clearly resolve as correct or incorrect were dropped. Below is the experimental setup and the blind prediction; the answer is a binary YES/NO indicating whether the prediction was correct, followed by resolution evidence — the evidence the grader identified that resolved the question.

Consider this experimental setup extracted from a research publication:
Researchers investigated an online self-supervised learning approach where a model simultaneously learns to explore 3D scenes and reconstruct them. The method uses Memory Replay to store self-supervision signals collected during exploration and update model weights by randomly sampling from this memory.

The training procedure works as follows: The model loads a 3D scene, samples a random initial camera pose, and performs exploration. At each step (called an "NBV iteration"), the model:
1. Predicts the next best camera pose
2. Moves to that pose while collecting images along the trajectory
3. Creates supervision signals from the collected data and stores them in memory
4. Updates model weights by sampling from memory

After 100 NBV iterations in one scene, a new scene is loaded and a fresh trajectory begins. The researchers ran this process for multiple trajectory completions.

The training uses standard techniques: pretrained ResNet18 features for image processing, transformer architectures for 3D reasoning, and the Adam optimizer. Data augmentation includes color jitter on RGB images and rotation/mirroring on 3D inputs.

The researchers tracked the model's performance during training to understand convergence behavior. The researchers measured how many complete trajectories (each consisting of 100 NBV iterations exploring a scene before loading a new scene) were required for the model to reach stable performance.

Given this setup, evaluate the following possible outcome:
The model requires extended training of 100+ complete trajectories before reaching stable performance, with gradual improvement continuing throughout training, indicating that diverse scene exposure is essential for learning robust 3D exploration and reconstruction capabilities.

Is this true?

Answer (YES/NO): YES